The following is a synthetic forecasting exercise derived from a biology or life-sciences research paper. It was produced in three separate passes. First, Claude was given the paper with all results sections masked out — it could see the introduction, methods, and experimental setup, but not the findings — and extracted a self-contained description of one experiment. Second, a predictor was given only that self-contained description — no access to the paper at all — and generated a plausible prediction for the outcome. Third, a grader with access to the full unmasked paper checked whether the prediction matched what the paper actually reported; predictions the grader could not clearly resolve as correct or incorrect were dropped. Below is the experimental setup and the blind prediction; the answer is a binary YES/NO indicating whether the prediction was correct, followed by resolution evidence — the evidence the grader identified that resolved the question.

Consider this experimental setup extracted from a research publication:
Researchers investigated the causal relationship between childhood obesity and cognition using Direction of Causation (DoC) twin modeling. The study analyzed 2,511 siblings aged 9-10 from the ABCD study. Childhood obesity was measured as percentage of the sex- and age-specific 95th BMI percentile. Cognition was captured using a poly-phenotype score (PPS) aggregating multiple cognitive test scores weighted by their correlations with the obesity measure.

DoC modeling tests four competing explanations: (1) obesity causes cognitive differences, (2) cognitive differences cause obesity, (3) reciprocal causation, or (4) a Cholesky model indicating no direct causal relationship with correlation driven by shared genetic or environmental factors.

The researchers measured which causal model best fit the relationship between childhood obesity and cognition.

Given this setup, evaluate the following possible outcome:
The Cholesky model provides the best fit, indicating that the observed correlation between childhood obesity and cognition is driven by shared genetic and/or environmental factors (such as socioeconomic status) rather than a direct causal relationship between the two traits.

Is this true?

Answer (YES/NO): NO